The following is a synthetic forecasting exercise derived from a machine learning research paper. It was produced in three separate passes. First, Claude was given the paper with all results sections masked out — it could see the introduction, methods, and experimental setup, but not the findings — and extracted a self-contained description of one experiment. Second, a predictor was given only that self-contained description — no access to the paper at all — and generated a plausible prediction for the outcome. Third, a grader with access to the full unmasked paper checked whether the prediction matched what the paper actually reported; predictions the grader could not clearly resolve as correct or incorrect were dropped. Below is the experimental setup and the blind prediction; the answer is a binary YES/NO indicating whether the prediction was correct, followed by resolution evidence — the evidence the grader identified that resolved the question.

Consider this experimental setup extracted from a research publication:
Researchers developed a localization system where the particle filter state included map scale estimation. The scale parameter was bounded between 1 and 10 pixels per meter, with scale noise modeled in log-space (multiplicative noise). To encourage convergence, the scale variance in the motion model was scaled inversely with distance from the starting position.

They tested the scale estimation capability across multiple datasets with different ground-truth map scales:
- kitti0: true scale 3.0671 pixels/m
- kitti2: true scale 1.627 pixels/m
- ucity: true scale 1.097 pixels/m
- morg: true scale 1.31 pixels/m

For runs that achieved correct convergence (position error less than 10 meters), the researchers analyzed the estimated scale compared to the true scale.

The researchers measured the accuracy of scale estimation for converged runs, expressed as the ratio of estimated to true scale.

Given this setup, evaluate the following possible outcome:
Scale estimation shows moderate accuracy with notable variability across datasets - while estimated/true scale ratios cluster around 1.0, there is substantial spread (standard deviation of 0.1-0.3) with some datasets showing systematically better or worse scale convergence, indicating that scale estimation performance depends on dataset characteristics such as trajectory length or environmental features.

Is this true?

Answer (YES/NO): NO